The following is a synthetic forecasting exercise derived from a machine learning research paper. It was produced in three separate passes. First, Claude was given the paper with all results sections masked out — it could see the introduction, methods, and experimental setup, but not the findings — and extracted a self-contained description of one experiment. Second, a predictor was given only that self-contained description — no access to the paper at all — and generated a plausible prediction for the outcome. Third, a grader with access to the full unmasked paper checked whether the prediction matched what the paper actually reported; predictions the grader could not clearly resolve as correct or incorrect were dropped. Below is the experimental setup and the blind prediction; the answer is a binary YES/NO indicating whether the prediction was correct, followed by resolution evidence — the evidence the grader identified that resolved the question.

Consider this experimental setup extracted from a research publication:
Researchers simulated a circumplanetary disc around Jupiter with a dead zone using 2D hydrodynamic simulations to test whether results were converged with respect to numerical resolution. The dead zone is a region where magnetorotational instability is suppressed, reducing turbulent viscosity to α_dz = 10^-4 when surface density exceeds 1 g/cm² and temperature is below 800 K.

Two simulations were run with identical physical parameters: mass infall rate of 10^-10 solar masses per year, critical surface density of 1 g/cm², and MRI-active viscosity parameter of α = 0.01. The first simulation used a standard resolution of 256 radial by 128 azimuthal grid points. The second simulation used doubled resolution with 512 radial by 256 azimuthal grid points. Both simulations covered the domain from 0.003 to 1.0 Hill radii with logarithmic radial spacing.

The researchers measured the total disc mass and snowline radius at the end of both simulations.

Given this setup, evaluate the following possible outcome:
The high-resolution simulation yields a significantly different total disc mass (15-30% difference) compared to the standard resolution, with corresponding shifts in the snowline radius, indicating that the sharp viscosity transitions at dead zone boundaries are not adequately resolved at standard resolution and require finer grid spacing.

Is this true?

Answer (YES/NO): NO